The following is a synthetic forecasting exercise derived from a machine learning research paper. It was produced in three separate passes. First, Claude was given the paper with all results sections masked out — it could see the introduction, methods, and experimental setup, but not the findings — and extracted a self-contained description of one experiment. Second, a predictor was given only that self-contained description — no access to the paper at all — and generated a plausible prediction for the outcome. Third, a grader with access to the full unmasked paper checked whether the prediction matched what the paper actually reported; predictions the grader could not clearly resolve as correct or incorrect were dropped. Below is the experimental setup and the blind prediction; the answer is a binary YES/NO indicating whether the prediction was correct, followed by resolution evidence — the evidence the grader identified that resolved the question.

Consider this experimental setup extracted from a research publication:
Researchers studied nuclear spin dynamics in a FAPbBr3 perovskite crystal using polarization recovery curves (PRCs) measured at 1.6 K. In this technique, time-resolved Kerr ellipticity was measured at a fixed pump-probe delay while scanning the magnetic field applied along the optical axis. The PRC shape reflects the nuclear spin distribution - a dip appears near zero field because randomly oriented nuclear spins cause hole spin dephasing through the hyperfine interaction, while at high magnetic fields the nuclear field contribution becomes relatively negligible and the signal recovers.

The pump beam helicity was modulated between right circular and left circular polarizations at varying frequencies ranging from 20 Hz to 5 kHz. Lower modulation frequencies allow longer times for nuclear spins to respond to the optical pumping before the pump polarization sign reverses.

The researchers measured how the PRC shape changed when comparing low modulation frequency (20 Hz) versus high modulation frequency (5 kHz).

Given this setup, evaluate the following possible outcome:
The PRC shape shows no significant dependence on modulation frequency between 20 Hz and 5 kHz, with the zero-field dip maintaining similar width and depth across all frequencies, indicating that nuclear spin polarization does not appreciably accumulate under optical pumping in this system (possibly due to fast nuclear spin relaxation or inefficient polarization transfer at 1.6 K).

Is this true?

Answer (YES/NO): NO